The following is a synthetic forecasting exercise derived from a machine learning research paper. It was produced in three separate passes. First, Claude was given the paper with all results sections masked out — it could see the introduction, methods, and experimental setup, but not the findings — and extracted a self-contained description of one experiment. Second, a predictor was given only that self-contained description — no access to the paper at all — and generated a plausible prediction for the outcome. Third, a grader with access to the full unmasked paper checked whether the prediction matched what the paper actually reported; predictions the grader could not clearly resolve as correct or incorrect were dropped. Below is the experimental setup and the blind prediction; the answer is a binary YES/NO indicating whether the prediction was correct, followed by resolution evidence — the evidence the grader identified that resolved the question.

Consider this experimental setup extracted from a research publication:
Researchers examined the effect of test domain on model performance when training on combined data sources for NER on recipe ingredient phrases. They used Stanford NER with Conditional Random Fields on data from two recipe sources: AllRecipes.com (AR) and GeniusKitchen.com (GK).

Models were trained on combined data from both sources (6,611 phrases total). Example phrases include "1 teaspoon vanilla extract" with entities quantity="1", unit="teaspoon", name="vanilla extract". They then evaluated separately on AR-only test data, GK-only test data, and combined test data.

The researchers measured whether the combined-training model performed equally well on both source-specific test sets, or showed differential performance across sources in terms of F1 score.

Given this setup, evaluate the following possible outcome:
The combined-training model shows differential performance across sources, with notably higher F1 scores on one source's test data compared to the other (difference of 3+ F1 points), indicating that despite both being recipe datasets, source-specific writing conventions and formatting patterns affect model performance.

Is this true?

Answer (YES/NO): NO